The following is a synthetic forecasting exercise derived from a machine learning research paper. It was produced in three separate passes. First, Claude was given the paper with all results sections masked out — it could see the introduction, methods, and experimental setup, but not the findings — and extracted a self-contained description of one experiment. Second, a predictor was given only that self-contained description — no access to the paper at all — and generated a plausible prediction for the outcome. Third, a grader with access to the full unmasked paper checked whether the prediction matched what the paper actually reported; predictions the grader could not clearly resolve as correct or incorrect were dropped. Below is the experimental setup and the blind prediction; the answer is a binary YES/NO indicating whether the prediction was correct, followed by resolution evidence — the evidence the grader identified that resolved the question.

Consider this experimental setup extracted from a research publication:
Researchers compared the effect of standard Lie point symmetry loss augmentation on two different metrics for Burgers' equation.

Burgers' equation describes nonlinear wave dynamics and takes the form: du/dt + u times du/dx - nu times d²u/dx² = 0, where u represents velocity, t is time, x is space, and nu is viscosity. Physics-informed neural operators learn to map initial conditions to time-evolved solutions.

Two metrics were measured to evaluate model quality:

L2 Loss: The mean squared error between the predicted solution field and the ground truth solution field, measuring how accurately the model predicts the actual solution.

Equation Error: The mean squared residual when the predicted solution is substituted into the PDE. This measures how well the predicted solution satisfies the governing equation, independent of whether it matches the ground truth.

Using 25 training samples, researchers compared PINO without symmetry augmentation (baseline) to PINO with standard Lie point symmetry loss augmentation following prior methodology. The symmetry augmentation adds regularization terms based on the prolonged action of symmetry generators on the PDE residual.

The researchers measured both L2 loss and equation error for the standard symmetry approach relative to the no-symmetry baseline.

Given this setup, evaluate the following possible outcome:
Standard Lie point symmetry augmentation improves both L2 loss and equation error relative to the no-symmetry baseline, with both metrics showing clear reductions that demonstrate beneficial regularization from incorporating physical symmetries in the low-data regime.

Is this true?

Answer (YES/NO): NO